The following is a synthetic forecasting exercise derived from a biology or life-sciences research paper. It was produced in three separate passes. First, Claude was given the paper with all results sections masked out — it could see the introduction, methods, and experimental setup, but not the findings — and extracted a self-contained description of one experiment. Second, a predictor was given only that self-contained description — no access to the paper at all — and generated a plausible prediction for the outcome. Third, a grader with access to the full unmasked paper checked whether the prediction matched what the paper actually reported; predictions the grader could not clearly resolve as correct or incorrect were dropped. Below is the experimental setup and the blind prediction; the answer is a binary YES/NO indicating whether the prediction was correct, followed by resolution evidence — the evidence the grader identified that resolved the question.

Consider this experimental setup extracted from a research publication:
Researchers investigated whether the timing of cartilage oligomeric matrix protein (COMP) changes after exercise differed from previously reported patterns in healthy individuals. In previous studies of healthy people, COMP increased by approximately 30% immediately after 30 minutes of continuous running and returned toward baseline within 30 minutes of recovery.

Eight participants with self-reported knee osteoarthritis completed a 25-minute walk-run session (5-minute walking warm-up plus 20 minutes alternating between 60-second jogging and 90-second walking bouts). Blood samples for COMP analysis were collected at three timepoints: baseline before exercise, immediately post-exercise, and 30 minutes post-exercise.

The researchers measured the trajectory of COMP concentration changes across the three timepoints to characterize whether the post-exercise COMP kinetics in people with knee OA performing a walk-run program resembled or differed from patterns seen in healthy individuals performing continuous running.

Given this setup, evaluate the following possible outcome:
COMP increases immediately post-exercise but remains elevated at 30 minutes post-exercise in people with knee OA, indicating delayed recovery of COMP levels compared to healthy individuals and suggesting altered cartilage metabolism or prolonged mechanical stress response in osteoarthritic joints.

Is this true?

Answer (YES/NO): NO